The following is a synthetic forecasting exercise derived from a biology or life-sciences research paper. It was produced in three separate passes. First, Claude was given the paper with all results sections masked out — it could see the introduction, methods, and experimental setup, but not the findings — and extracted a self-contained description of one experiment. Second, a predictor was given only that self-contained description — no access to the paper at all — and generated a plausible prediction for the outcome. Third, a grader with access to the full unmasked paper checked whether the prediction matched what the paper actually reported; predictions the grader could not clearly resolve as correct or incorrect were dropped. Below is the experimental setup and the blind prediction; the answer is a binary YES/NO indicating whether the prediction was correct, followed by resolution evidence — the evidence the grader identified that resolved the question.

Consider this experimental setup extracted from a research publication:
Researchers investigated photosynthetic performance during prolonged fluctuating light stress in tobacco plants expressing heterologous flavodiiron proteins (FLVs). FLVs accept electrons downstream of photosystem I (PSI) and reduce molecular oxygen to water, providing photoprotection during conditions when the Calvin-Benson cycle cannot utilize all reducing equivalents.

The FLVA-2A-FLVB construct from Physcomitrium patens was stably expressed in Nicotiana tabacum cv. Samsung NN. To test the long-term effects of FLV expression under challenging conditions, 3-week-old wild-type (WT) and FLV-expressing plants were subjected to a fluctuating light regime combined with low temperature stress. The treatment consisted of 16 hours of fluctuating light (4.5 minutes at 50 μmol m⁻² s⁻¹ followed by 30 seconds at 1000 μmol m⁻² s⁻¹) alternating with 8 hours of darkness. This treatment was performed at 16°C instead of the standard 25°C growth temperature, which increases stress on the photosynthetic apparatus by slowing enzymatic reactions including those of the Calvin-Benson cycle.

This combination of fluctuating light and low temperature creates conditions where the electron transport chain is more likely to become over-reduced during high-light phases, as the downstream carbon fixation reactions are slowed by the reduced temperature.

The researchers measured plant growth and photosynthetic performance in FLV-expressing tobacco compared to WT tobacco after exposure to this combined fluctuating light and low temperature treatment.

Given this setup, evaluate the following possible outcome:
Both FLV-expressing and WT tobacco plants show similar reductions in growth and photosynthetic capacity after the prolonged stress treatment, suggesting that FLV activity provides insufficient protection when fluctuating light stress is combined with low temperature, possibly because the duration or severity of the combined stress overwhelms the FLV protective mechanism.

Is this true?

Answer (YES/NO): NO